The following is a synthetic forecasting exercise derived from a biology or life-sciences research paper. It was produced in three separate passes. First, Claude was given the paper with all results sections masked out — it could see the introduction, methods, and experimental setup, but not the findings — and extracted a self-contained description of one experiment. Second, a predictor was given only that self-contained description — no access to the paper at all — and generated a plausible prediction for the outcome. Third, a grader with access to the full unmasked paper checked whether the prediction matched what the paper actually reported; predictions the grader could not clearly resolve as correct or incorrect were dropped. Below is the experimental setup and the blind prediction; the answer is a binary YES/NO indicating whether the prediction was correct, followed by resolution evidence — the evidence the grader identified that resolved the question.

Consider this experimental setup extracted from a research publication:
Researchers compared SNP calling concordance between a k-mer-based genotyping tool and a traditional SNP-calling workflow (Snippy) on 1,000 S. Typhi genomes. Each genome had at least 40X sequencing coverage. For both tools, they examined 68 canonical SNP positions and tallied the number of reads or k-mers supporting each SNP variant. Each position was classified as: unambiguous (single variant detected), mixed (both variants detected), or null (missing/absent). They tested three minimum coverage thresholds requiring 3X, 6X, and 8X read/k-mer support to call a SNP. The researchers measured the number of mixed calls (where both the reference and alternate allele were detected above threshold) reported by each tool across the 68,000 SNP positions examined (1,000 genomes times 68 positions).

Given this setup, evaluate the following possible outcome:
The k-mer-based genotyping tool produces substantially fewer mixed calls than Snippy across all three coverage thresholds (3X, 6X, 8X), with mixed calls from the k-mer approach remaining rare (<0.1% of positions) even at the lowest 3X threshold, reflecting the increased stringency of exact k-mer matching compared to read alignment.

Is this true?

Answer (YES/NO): NO